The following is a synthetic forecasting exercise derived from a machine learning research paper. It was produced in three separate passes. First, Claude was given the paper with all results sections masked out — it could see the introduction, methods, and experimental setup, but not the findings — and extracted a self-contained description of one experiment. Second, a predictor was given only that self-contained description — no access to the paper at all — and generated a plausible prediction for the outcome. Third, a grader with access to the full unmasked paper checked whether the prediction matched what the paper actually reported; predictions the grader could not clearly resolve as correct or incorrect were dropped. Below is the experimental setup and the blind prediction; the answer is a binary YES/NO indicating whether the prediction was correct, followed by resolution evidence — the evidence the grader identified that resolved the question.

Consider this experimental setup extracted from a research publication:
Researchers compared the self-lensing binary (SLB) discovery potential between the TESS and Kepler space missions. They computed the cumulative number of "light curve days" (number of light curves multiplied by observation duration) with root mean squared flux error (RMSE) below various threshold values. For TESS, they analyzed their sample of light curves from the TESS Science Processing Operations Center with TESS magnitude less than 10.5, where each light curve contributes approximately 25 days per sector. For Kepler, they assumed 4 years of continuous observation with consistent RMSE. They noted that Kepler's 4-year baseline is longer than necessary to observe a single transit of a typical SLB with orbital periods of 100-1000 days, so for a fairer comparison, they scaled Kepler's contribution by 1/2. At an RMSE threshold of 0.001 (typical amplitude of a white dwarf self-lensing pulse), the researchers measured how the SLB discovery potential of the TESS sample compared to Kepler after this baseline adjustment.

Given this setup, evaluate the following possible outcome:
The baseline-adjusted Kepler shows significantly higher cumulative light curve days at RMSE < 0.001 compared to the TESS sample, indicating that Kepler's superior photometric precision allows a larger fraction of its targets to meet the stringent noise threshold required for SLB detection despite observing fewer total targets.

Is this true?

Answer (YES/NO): YES